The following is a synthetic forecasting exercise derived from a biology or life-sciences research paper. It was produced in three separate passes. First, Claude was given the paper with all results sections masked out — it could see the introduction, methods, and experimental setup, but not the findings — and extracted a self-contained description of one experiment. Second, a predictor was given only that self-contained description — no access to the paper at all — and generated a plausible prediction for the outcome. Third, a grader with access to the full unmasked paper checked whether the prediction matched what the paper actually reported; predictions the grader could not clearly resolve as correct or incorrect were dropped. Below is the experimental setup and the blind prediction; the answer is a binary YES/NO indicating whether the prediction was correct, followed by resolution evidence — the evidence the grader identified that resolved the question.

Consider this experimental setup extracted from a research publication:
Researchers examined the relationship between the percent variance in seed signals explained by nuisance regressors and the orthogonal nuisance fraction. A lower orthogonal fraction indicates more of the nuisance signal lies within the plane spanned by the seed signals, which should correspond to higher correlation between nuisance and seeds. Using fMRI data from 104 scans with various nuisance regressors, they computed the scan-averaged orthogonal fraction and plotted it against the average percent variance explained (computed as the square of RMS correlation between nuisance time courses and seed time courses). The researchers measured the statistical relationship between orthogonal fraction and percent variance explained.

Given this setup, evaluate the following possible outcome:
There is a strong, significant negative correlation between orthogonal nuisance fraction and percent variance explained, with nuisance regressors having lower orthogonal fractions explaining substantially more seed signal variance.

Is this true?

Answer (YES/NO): YES